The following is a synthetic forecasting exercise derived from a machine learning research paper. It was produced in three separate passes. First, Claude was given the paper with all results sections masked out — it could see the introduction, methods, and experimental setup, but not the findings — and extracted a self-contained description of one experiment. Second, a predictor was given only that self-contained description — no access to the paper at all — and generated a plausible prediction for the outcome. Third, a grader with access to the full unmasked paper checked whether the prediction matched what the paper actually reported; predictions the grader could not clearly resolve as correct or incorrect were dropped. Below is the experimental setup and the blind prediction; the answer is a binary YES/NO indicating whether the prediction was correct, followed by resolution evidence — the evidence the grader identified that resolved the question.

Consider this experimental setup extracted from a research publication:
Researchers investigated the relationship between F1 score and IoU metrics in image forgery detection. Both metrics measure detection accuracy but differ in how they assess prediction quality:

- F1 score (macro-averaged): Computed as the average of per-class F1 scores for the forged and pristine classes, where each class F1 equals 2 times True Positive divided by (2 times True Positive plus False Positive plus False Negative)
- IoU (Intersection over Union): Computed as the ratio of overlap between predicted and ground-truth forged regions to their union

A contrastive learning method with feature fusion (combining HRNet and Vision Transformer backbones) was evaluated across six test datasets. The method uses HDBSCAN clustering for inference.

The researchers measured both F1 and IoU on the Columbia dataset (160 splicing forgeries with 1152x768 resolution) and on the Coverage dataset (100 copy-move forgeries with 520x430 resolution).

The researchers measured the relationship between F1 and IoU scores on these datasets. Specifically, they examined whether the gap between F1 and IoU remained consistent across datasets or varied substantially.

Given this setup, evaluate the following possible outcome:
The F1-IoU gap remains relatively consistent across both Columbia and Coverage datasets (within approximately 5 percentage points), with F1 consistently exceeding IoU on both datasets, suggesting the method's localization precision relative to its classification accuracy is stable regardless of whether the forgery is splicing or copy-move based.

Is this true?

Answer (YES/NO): NO